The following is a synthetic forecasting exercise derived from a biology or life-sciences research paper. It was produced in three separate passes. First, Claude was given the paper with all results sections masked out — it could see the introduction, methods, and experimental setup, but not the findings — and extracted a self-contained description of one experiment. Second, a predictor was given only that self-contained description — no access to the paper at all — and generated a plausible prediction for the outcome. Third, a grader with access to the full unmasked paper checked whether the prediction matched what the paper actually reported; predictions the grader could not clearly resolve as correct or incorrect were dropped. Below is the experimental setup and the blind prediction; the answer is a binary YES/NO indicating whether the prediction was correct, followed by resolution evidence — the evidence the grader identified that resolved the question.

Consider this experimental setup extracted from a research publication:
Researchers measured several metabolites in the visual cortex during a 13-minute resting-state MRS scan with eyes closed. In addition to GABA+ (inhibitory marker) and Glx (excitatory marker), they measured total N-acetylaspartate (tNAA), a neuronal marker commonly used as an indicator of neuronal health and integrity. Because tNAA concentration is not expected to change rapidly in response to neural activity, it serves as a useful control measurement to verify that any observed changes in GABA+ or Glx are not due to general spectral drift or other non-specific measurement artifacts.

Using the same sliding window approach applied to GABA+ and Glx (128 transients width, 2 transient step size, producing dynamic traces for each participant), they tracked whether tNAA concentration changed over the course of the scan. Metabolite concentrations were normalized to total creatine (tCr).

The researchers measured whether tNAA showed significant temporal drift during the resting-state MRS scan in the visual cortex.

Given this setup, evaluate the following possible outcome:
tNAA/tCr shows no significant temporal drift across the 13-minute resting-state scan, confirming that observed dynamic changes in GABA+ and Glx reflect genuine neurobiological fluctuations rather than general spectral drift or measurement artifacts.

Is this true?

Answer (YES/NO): YES